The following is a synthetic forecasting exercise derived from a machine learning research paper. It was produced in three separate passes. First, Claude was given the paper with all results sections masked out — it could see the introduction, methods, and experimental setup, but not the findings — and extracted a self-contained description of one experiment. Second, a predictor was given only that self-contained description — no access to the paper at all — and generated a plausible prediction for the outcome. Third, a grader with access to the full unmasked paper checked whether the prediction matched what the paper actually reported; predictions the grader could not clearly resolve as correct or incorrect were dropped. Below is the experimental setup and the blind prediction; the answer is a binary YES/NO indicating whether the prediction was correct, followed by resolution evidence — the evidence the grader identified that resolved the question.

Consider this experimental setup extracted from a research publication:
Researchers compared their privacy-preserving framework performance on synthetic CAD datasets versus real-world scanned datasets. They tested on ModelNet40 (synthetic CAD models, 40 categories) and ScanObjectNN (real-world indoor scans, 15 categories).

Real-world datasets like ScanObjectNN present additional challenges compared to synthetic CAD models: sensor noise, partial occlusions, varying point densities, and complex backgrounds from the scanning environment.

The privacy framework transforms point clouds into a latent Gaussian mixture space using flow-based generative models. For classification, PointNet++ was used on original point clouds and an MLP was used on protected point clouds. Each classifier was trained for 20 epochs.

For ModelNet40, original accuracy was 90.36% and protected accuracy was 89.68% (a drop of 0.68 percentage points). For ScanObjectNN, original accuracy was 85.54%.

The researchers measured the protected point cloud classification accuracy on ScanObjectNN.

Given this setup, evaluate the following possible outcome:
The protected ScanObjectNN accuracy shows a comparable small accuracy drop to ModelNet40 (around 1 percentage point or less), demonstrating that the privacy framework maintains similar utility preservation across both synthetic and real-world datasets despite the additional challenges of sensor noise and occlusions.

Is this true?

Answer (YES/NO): NO